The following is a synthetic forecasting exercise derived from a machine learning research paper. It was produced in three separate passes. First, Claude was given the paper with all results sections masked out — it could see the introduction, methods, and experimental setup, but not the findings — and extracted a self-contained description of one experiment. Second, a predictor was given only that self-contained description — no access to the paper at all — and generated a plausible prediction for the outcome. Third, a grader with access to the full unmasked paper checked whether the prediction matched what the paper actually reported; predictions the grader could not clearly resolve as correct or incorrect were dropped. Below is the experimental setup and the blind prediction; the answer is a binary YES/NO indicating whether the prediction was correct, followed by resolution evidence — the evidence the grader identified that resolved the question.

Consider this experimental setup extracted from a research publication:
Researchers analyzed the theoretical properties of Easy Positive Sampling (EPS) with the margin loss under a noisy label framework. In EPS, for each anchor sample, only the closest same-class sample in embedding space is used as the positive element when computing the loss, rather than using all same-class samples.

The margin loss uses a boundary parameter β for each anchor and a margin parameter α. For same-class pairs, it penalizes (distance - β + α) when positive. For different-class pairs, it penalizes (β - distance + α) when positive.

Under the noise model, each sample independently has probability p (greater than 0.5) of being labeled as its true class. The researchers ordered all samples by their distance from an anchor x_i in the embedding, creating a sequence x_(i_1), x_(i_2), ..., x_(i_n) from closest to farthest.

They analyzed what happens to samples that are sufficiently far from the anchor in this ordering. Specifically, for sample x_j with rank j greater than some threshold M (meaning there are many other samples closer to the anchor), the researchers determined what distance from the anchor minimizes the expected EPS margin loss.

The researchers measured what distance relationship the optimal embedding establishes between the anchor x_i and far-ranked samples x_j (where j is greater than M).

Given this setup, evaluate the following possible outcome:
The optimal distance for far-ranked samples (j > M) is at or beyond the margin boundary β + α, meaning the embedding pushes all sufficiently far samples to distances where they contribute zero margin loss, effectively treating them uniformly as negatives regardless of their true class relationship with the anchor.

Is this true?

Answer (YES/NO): NO